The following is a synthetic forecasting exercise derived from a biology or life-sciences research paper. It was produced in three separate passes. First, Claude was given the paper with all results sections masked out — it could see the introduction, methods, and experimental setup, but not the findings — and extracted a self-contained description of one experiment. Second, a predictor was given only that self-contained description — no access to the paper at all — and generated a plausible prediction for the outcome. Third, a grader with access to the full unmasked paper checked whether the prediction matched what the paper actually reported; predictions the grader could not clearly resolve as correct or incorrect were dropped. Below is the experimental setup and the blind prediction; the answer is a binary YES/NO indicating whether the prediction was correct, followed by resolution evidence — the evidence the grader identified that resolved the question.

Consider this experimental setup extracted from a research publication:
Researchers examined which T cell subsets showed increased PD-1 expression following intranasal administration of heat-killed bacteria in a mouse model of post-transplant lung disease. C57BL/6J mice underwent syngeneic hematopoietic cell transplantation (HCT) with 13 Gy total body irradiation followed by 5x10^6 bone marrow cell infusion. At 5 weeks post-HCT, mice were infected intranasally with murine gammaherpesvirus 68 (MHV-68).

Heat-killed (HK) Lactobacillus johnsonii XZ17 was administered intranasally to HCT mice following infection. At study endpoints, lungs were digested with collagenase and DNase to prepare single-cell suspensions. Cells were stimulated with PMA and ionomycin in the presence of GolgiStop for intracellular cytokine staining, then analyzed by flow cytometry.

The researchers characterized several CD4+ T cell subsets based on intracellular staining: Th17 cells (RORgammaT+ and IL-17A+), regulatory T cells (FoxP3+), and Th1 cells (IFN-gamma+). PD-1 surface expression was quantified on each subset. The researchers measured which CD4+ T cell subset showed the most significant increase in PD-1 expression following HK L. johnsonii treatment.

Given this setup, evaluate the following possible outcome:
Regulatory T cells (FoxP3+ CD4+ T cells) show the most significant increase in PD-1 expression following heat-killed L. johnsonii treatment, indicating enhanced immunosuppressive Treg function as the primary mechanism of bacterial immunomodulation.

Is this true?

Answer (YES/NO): NO